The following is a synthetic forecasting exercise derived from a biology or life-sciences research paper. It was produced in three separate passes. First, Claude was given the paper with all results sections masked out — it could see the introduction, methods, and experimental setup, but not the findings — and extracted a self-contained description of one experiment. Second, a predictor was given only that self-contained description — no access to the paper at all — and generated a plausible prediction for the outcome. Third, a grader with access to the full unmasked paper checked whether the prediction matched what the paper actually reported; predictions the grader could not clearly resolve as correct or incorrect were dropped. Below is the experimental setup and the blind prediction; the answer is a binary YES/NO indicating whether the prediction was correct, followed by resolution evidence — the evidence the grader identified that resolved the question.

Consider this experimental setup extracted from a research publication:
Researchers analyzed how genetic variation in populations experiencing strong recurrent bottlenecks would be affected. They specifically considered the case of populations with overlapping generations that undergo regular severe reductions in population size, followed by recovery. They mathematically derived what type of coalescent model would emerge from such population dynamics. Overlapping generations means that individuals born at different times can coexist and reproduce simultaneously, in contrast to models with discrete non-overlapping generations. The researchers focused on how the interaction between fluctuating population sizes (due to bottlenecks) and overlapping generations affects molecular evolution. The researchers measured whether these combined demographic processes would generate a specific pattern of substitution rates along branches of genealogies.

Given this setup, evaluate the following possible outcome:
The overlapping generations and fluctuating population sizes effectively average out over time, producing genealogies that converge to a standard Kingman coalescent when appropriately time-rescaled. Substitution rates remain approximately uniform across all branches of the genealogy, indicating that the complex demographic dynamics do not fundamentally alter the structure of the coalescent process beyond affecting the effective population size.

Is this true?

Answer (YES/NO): NO